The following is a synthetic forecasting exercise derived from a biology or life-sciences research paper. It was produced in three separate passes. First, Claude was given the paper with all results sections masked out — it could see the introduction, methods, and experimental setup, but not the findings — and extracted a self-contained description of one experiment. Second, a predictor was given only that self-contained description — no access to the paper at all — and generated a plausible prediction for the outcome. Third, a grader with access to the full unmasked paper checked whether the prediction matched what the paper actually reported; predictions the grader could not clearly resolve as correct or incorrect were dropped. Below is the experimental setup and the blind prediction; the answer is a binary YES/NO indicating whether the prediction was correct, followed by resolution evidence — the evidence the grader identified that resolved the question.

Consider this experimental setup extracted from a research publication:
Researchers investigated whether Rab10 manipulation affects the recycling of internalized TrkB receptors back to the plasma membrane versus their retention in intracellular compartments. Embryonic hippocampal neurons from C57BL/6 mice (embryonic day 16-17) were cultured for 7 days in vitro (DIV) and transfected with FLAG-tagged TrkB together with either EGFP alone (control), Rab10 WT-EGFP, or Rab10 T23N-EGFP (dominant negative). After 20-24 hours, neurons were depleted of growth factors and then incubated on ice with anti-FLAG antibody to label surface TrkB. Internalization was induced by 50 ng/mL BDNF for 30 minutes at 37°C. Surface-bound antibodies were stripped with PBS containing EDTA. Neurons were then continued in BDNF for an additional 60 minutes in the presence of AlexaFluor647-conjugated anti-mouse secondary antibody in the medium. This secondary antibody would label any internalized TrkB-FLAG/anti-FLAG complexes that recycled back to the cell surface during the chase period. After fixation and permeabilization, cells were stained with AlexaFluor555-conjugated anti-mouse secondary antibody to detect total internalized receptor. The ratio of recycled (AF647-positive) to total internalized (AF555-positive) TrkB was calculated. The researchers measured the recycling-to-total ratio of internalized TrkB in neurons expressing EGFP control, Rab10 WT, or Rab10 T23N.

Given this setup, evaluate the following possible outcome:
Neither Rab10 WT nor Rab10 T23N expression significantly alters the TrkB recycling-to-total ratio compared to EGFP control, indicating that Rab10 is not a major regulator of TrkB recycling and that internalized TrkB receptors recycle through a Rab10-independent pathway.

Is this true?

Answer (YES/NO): YES